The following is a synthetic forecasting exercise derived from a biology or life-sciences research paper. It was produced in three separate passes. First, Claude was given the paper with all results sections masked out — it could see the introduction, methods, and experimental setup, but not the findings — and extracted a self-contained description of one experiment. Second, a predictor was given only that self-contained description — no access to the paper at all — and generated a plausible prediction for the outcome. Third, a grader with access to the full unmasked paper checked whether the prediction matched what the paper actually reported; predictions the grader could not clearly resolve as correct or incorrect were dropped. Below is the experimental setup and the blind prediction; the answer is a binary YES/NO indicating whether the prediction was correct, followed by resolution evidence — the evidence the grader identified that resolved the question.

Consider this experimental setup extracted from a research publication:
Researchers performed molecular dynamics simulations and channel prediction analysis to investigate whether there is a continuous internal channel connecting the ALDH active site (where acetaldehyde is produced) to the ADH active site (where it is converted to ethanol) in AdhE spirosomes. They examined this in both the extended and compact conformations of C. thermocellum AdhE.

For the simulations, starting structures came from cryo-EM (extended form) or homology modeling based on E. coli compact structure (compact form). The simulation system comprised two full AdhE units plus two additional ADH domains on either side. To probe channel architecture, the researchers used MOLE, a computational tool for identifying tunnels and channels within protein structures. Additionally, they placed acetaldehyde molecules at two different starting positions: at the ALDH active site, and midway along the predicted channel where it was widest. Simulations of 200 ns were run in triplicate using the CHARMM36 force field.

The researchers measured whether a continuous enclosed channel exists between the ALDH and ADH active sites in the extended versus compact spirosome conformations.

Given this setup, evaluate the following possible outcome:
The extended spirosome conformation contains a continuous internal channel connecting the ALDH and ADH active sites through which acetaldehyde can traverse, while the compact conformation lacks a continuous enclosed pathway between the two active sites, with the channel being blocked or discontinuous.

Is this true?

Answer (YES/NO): NO